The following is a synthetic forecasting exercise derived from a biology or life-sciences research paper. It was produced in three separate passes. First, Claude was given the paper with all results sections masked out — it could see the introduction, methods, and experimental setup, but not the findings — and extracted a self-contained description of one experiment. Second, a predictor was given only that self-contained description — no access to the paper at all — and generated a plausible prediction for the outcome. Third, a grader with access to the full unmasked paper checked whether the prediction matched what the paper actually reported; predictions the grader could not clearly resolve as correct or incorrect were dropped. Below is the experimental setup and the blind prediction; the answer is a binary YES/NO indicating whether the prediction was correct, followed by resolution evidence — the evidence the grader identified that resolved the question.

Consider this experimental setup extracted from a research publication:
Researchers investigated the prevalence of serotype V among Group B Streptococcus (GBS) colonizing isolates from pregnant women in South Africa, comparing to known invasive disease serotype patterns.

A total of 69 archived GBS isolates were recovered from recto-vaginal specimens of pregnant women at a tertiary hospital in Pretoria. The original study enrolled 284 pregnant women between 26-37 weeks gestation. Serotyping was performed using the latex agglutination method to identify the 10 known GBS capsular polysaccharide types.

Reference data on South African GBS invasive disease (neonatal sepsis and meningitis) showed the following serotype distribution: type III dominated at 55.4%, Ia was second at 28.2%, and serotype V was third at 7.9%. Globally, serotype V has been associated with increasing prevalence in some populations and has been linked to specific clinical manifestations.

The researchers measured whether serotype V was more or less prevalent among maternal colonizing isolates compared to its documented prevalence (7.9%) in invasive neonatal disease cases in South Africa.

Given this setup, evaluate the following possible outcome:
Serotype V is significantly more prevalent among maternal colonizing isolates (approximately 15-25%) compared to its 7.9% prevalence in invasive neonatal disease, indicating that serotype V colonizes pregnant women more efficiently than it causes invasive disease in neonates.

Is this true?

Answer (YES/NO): YES